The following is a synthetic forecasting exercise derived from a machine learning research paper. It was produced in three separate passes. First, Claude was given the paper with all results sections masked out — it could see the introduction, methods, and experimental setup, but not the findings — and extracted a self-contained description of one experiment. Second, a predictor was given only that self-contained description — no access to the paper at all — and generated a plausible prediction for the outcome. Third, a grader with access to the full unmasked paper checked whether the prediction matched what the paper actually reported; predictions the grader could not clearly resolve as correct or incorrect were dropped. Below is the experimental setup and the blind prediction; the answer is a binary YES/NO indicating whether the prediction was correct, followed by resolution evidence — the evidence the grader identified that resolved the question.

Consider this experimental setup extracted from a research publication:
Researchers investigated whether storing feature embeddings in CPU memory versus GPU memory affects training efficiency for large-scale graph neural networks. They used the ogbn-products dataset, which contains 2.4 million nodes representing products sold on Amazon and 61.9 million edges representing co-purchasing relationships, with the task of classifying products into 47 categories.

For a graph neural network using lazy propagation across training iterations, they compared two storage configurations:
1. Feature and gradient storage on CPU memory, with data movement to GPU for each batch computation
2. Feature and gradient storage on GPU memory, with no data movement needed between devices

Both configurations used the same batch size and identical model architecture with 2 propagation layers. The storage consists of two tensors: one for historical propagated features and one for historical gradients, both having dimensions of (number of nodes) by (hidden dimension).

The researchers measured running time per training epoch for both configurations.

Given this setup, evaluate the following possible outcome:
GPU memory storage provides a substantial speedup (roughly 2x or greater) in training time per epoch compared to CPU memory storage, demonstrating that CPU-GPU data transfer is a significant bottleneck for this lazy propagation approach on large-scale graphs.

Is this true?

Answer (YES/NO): YES